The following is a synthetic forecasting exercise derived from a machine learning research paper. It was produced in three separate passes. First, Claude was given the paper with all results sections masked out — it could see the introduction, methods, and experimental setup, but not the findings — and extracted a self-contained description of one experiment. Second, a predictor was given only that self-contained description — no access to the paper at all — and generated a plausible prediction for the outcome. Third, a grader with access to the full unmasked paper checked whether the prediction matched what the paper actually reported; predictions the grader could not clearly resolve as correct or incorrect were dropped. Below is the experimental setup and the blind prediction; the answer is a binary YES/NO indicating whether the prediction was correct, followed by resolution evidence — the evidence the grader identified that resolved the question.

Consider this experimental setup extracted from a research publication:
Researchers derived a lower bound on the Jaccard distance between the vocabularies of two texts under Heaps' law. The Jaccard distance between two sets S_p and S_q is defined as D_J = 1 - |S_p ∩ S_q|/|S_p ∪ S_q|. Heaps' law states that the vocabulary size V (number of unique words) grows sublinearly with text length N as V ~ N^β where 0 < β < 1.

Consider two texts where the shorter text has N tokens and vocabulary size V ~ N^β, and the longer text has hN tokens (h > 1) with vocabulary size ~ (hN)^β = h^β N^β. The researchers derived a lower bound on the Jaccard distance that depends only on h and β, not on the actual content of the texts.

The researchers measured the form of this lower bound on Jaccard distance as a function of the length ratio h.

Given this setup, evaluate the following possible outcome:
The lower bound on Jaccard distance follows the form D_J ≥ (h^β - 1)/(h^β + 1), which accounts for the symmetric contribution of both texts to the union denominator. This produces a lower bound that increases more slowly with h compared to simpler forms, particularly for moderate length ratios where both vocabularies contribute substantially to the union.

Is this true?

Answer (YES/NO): YES